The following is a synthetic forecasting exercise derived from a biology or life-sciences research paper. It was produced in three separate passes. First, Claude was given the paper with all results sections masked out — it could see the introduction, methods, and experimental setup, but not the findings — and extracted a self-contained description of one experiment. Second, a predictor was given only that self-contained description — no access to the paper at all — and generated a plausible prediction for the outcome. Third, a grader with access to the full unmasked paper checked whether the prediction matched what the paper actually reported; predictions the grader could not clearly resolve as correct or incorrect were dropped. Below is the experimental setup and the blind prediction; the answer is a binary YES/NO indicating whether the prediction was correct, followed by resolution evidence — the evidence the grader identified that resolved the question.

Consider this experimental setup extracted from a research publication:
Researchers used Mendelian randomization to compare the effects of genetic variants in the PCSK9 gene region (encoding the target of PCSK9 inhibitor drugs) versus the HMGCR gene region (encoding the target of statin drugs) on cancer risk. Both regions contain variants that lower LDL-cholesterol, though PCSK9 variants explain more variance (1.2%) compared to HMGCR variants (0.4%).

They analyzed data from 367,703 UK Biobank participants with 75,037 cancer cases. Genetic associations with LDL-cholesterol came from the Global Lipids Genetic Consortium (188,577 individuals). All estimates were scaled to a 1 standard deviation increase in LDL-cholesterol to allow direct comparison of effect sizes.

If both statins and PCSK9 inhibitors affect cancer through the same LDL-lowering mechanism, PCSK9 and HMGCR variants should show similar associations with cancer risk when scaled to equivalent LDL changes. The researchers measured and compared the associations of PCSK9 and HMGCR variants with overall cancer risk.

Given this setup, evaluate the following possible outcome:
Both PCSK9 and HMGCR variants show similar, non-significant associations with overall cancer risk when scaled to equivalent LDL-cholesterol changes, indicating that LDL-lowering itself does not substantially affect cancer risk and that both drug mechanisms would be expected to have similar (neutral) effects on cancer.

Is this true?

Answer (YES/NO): NO